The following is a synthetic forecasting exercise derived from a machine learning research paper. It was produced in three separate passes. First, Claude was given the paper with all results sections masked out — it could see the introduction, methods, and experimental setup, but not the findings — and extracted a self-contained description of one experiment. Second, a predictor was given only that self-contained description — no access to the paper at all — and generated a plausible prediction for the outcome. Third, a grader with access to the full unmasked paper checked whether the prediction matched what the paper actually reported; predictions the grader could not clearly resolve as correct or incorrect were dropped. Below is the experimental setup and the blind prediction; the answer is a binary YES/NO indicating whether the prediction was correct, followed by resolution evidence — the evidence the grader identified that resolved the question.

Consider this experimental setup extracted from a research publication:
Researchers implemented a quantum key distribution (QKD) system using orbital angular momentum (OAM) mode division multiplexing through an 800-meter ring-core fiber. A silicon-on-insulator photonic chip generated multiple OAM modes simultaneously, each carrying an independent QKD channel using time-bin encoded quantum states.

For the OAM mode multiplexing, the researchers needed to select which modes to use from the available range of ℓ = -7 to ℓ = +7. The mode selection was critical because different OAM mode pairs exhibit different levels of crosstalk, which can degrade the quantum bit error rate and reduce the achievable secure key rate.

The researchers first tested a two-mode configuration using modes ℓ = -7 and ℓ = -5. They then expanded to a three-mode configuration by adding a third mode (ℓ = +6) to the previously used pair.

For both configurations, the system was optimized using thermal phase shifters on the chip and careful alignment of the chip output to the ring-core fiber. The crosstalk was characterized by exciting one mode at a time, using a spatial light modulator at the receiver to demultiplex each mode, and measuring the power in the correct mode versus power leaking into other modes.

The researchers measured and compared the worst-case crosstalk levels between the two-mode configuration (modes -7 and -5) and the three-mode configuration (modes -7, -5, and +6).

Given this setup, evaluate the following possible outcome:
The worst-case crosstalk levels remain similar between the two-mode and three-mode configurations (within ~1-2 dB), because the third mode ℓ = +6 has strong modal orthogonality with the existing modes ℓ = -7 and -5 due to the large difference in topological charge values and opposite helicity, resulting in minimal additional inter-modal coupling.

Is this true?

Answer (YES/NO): NO